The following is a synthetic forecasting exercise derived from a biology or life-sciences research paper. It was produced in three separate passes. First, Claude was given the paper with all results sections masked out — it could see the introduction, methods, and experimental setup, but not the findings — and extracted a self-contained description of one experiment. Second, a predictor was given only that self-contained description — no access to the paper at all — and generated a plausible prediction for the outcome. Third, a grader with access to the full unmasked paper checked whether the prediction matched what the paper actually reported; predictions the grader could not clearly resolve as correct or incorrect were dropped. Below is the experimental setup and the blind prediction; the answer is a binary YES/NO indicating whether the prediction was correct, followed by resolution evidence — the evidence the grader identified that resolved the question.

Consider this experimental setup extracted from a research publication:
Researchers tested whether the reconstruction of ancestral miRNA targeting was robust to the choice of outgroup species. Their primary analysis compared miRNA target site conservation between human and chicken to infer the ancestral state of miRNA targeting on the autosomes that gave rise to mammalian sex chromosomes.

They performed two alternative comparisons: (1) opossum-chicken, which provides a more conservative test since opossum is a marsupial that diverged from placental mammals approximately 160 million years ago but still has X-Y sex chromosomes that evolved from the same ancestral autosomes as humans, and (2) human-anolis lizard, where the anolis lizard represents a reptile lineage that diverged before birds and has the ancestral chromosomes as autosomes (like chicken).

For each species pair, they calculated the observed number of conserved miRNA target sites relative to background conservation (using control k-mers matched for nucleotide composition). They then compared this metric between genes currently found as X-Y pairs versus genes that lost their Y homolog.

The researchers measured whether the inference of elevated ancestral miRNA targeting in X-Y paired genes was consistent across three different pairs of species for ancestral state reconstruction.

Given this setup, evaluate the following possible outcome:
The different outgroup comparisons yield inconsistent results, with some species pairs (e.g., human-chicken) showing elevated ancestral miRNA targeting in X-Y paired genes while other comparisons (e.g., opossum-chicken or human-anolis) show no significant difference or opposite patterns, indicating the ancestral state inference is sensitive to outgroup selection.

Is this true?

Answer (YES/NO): NO